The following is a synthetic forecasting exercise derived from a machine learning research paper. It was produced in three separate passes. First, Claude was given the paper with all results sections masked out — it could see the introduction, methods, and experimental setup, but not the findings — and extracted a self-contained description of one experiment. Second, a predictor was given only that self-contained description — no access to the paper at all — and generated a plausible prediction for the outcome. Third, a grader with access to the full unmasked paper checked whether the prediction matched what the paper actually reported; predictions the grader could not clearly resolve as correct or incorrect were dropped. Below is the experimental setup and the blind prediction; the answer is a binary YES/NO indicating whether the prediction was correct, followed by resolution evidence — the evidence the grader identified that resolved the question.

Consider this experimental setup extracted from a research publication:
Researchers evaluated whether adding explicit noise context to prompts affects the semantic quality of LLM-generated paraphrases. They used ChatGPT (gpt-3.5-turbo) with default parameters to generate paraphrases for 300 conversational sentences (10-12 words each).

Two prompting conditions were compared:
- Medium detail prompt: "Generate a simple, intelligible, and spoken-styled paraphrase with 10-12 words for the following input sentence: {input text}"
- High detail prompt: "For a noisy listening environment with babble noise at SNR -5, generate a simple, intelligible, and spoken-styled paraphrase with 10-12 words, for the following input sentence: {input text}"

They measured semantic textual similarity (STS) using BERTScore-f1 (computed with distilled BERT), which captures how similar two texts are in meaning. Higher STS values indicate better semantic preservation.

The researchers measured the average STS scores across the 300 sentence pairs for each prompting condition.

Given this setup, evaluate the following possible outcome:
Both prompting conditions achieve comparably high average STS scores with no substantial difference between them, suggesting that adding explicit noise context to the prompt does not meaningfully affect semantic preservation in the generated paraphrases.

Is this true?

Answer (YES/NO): NO